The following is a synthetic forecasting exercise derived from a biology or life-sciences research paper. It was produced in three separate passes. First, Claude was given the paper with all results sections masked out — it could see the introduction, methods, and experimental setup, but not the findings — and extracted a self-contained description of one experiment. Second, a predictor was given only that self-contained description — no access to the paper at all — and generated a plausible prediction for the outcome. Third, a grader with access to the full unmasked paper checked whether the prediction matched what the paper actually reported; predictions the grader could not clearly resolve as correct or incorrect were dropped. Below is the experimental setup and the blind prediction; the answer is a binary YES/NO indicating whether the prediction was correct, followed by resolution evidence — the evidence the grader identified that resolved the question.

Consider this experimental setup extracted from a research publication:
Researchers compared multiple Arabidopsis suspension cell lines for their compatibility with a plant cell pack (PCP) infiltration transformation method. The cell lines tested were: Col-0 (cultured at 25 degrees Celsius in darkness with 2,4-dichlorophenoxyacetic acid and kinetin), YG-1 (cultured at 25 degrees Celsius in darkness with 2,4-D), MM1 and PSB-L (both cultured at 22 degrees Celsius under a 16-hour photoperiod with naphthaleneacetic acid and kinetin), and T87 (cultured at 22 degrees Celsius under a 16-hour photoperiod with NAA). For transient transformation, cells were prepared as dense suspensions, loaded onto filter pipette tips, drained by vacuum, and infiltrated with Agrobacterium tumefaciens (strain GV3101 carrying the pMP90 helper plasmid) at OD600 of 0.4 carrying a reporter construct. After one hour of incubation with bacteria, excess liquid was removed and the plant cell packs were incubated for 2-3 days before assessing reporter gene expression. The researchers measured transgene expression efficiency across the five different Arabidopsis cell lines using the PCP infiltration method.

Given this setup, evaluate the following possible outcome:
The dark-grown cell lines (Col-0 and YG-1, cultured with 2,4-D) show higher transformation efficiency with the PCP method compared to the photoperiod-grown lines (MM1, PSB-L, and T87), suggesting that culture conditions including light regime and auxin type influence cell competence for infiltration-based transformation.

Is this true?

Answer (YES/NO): YES